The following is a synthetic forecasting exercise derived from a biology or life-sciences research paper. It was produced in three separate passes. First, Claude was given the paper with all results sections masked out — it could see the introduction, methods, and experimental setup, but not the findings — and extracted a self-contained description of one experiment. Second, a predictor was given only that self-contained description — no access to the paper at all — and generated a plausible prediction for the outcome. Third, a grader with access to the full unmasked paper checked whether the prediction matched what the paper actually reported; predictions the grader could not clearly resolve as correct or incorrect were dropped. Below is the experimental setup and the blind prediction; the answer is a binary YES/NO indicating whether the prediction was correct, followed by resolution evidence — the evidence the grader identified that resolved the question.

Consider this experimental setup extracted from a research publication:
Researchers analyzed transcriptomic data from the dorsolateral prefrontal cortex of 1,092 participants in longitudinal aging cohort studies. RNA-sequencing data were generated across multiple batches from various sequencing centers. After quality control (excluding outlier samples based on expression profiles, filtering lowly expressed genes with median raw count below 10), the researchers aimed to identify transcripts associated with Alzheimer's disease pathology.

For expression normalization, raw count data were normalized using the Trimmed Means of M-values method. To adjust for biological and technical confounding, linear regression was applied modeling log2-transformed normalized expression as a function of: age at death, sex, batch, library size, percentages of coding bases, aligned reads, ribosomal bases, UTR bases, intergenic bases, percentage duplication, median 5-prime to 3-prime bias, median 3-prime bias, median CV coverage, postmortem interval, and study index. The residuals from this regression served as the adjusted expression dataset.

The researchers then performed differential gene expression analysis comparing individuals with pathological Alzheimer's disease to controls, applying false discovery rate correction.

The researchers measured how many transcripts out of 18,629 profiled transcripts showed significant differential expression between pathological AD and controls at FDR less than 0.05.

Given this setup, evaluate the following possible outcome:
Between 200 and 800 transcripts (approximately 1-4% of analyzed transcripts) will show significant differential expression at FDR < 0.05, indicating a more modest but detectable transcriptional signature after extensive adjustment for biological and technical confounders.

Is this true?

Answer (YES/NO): NO